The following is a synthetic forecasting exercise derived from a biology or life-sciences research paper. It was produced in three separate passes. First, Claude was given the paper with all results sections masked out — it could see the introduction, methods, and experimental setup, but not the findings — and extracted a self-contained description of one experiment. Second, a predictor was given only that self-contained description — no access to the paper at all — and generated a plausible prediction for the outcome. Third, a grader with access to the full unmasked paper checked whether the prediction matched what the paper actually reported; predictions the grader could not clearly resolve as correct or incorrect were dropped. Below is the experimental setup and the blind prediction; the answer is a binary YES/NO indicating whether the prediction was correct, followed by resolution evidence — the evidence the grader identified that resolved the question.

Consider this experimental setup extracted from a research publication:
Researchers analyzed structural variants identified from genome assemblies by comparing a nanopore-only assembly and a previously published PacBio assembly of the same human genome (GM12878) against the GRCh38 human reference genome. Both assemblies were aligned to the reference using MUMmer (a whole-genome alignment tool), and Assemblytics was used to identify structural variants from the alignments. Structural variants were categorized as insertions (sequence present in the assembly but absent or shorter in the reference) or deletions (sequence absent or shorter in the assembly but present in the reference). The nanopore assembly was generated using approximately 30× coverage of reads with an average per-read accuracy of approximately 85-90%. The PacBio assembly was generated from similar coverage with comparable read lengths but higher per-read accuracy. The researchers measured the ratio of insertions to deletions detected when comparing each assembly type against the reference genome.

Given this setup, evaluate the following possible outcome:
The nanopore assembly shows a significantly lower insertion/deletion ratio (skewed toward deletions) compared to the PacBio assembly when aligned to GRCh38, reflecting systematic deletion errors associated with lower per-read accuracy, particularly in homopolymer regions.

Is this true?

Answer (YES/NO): YES